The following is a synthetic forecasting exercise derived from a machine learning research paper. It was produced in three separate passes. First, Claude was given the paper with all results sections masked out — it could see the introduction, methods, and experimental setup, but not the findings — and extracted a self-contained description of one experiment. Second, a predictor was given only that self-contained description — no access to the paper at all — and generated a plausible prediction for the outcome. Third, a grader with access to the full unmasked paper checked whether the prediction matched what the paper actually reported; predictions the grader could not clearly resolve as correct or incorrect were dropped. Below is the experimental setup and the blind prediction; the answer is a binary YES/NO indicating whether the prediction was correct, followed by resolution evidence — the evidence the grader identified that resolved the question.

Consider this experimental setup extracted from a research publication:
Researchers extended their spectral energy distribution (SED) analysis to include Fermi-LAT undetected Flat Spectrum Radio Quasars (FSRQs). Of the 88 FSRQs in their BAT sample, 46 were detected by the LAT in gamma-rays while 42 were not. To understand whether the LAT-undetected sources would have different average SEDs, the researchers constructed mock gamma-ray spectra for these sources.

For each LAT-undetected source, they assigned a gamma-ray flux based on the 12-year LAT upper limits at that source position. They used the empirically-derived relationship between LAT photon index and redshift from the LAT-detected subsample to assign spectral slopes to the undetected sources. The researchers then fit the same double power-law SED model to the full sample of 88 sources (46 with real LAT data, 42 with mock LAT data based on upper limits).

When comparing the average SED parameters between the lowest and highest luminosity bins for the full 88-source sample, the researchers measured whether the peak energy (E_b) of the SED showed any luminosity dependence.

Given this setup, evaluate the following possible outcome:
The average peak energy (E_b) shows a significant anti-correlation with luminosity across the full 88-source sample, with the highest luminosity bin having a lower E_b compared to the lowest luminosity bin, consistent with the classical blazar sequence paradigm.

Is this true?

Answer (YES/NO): NO